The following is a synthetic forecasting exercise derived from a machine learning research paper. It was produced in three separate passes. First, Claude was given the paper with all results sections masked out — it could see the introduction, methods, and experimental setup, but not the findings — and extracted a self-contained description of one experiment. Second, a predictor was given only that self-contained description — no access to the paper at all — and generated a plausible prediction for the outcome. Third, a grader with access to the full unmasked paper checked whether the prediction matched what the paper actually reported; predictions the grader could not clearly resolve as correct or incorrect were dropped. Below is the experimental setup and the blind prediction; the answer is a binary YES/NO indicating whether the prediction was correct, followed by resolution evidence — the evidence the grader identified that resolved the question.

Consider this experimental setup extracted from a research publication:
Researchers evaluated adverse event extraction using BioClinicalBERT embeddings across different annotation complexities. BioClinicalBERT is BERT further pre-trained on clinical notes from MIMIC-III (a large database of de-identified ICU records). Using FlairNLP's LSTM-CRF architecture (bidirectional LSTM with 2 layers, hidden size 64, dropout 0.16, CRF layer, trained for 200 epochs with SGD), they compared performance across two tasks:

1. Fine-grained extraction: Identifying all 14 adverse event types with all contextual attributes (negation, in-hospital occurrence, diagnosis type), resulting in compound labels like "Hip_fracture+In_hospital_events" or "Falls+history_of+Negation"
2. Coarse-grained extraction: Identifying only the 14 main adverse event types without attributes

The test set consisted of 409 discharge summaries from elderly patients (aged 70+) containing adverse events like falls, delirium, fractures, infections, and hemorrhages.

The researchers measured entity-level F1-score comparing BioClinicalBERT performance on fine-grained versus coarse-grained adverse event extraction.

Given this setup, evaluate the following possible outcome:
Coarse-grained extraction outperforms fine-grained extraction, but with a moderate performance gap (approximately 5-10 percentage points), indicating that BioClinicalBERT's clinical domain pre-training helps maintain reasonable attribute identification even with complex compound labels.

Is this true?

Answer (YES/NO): NO